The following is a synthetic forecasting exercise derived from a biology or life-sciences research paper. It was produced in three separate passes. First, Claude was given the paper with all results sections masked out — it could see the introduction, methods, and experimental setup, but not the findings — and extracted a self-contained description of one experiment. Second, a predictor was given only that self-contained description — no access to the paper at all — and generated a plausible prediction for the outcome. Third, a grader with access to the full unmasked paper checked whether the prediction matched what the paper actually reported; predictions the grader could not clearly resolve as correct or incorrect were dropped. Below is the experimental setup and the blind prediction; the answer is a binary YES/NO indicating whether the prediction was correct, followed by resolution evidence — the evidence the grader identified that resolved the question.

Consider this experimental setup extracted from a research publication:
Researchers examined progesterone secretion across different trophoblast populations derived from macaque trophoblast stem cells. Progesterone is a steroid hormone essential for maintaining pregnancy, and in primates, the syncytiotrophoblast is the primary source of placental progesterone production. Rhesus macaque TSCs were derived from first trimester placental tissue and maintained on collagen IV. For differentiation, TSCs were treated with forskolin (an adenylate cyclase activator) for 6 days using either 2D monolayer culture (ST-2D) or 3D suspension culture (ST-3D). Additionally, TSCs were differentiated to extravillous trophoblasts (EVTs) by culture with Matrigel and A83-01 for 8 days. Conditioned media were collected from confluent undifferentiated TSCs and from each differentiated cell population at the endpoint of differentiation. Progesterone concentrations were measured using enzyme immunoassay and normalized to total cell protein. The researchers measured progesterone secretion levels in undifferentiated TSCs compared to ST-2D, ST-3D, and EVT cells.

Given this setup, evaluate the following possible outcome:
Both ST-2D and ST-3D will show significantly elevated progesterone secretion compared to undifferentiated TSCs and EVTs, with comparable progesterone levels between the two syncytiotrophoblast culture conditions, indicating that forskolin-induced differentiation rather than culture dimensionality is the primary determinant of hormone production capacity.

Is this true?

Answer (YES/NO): NO